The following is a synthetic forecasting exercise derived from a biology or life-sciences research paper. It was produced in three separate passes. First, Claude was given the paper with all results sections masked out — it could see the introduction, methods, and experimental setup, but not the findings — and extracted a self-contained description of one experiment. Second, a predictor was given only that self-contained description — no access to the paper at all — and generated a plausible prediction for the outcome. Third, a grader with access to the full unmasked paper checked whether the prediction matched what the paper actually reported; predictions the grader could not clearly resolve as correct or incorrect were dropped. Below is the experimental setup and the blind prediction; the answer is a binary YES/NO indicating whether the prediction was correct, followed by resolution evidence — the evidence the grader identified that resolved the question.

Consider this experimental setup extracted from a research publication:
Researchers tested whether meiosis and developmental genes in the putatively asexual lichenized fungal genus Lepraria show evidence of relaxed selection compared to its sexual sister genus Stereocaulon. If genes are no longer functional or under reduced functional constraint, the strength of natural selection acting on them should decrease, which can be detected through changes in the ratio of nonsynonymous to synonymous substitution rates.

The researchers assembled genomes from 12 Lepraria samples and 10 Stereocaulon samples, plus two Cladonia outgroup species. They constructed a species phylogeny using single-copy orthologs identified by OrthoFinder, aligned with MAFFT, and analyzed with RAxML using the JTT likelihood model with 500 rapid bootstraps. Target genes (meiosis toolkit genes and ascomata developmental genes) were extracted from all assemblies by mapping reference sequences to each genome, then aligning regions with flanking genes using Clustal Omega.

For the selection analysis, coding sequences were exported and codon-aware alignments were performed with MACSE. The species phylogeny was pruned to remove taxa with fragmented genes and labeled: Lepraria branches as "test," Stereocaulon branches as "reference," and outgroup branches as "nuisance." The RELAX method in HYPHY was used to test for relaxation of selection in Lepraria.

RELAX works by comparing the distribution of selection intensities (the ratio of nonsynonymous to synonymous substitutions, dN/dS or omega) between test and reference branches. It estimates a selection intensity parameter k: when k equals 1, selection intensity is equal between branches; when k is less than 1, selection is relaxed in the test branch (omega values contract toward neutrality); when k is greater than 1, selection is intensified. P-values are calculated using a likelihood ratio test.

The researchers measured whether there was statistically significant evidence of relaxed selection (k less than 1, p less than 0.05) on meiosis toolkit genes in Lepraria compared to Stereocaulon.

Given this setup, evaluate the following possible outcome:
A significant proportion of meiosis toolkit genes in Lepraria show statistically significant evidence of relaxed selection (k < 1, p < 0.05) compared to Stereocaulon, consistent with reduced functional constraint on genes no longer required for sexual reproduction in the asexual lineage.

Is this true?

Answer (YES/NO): NO